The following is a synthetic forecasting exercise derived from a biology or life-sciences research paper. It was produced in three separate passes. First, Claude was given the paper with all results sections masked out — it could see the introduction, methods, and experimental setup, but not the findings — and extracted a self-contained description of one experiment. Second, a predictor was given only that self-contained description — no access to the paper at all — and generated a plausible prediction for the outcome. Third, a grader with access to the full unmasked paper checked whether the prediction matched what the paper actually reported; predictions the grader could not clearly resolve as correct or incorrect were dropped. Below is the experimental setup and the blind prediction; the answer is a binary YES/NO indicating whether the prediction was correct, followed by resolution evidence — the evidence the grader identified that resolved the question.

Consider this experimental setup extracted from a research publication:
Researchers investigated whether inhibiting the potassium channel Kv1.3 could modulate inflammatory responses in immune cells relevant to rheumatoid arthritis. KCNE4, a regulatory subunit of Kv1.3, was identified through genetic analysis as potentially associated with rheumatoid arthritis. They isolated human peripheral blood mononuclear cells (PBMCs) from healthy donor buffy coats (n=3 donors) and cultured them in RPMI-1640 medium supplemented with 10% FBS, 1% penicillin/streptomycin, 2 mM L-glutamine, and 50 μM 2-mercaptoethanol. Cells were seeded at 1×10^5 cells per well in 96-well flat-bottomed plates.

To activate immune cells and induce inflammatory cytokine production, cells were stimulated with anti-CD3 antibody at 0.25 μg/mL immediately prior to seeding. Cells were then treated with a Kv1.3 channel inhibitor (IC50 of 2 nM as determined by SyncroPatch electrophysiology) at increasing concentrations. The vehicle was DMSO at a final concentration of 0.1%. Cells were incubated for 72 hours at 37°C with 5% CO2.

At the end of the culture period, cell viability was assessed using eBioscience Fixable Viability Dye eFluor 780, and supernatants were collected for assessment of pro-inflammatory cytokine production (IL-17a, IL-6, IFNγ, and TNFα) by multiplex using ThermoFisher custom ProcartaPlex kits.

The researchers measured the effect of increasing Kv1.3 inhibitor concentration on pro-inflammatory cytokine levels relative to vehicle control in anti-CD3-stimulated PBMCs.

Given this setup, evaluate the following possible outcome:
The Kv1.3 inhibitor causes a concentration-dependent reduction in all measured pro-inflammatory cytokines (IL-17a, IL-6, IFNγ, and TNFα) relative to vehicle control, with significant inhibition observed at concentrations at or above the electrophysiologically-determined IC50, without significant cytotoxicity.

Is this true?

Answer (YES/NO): NO